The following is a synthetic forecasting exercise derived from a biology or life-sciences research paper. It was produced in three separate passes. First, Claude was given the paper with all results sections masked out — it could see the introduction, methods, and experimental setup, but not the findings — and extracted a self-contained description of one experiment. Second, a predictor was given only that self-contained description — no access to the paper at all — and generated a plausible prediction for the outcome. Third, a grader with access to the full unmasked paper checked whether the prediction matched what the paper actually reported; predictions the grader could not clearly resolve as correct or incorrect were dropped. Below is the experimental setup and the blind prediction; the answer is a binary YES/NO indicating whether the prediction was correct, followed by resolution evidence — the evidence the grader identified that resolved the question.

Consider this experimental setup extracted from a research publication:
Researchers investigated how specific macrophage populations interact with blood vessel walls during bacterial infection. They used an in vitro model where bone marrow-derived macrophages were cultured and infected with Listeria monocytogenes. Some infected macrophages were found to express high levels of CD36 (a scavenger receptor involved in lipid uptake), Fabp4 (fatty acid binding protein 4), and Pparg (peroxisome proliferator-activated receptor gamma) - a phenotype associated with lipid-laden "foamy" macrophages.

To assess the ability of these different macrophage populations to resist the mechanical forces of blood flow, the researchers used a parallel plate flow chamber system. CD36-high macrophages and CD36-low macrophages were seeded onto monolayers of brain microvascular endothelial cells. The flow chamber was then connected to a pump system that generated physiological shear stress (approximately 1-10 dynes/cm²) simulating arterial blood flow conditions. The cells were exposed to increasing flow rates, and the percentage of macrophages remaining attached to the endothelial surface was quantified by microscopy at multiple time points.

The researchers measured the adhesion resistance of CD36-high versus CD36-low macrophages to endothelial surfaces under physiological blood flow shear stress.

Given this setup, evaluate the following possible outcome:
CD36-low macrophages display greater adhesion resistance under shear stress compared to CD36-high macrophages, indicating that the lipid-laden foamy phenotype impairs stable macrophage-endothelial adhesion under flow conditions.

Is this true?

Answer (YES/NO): NO